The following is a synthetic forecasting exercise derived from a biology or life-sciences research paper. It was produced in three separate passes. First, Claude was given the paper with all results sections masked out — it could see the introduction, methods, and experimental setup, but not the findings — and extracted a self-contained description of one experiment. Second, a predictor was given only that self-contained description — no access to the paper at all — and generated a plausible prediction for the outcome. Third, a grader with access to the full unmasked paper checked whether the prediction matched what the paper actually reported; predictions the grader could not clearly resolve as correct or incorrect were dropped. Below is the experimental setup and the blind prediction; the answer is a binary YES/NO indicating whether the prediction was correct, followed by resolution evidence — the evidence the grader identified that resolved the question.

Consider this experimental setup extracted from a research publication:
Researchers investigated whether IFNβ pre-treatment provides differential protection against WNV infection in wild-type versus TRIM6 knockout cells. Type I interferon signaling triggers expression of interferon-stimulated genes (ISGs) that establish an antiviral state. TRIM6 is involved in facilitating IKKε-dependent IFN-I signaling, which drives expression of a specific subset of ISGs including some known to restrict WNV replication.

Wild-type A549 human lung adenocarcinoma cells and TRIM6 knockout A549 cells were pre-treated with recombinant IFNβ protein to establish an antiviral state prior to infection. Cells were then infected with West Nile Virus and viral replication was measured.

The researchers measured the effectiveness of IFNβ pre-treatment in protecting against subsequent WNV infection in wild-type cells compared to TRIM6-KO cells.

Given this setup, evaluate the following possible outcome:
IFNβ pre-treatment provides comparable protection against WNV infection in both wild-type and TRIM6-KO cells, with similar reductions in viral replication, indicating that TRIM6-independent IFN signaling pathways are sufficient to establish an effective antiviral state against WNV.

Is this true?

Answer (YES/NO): NO